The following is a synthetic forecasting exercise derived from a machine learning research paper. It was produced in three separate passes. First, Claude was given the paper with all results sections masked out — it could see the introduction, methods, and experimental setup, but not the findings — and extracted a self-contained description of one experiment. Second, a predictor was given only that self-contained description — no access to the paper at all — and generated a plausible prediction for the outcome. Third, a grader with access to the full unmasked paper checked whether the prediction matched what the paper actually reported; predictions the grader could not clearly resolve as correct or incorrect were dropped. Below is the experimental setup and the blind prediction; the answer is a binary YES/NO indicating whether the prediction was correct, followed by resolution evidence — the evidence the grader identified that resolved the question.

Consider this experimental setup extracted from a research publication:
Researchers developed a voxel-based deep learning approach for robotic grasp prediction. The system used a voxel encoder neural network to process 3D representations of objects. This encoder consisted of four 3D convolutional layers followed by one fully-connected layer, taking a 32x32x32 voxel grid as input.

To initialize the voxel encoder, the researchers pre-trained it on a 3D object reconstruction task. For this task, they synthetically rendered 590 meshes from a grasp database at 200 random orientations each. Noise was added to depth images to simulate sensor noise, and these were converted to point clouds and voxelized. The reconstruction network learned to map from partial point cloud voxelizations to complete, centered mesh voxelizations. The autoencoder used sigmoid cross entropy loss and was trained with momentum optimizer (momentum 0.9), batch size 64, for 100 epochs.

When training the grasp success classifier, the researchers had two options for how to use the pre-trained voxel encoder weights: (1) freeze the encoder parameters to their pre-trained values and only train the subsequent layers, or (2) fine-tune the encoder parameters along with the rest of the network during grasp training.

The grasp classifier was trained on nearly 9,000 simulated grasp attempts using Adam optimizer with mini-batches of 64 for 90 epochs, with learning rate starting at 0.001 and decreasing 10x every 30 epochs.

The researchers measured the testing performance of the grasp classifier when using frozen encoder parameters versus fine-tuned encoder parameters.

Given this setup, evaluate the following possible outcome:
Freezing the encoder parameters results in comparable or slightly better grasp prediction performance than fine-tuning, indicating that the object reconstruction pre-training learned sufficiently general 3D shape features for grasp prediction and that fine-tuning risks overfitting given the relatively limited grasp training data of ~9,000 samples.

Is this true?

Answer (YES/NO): YES